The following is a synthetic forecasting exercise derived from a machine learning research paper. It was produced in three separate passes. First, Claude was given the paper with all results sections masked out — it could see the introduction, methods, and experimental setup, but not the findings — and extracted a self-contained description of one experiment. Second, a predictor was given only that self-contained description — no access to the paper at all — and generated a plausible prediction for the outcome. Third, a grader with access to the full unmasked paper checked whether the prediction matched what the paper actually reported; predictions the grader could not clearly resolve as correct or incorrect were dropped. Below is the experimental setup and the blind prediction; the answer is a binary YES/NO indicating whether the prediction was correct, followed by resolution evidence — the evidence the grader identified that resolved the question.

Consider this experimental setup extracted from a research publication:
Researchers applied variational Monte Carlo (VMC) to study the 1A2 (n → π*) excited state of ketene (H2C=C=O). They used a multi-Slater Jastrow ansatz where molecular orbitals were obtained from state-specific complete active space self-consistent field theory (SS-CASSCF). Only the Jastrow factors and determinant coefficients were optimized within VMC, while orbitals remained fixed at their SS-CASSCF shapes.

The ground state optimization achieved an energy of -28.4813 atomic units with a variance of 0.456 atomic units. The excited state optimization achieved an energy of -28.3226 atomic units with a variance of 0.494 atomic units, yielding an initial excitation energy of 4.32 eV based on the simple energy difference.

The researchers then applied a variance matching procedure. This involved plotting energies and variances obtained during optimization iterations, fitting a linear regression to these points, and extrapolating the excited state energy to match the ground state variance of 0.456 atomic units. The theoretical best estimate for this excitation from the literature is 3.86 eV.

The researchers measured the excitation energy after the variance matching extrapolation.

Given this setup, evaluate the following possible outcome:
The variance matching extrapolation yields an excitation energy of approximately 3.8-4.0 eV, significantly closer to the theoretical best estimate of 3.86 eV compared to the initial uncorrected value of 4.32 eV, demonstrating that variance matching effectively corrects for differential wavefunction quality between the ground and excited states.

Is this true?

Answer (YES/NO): YES